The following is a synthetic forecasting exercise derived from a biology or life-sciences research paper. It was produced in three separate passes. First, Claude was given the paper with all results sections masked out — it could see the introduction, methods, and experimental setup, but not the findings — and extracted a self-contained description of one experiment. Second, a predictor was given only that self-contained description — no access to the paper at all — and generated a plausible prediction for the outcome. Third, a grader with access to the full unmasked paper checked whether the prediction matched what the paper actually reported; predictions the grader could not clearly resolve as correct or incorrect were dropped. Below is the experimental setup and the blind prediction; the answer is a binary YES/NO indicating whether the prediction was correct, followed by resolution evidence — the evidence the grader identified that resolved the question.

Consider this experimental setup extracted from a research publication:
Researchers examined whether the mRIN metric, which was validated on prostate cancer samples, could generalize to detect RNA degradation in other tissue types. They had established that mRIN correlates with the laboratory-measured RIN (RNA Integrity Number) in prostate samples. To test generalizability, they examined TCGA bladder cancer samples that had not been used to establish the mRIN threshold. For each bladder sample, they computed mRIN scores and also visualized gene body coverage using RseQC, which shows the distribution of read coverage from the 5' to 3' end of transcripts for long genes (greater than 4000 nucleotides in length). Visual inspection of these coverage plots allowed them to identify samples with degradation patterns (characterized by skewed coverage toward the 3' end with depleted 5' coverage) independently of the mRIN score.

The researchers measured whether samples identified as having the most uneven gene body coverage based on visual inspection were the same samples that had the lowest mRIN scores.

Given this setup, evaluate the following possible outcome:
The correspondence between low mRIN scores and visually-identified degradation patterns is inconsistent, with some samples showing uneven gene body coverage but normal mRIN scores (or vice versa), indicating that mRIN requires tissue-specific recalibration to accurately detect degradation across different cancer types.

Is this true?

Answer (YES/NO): NO